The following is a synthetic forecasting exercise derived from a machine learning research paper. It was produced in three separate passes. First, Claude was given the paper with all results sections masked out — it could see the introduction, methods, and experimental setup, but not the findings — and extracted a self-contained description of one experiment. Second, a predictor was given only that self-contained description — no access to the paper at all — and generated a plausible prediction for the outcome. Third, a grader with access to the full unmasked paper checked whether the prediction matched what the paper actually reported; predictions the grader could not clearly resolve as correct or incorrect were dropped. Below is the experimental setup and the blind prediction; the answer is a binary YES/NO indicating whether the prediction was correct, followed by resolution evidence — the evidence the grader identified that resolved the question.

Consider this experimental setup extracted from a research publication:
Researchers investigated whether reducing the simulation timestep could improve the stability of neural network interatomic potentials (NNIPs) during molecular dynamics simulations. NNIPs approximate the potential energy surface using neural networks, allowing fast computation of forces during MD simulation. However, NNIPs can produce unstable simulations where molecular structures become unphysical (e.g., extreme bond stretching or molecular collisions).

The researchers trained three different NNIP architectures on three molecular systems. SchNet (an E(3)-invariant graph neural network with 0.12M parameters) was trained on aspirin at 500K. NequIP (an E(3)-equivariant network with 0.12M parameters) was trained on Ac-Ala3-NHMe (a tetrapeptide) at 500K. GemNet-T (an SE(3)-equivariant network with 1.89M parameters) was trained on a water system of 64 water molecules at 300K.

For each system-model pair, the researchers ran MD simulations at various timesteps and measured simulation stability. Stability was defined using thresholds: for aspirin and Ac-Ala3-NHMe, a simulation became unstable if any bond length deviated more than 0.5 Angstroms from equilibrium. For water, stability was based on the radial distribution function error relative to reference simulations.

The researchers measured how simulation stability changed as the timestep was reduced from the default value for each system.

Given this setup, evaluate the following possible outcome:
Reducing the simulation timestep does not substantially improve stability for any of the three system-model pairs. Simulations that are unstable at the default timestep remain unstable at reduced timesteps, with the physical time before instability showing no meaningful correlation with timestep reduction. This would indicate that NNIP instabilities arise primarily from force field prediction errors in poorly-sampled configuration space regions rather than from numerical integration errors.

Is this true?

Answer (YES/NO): YES